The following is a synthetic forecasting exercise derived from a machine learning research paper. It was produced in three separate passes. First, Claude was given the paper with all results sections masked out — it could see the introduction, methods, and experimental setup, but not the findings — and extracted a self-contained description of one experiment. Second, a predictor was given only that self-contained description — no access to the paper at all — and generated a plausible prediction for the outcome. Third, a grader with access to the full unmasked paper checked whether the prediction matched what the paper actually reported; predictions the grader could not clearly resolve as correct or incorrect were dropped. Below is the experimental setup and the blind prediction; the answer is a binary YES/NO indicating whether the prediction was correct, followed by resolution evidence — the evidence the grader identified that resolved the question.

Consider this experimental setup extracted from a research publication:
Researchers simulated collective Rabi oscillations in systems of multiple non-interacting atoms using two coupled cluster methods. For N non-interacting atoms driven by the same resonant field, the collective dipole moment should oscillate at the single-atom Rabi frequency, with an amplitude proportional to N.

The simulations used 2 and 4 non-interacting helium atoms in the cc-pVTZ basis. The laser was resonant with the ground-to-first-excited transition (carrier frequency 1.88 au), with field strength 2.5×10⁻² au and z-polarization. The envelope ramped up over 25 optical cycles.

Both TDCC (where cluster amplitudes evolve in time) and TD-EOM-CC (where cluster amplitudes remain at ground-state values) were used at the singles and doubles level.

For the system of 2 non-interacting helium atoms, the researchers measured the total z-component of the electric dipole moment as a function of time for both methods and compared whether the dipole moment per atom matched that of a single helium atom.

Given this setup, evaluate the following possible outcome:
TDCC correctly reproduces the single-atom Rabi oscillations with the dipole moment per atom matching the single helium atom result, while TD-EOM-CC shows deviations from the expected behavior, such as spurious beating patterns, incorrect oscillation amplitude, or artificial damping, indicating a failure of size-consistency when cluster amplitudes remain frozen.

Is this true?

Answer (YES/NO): NO